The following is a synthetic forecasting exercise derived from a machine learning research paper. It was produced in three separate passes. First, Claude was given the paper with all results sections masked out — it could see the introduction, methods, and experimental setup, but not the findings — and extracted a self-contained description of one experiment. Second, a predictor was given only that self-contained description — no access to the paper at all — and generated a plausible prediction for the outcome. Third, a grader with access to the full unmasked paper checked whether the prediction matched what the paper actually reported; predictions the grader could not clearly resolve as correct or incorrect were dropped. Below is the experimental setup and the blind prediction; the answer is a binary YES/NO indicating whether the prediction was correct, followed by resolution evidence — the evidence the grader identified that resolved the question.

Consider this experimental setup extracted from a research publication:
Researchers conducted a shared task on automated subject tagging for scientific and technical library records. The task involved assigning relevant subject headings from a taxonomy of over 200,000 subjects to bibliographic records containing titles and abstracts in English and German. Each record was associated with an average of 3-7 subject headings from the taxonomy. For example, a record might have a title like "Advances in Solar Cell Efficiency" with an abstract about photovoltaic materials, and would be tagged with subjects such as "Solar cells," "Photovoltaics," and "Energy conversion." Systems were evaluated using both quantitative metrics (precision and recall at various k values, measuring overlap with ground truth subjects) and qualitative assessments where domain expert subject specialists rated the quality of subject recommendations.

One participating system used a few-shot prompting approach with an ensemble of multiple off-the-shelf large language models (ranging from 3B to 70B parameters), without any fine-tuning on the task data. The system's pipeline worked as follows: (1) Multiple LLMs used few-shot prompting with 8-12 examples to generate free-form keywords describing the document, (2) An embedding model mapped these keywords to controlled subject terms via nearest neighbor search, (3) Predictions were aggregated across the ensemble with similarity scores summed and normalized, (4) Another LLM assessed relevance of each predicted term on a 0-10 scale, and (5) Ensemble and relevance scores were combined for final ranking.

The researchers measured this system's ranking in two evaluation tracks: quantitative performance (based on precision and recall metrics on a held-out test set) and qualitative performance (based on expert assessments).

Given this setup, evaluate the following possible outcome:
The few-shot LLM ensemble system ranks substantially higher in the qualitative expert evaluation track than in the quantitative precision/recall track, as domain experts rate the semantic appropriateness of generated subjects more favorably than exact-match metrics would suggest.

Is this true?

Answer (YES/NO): YES